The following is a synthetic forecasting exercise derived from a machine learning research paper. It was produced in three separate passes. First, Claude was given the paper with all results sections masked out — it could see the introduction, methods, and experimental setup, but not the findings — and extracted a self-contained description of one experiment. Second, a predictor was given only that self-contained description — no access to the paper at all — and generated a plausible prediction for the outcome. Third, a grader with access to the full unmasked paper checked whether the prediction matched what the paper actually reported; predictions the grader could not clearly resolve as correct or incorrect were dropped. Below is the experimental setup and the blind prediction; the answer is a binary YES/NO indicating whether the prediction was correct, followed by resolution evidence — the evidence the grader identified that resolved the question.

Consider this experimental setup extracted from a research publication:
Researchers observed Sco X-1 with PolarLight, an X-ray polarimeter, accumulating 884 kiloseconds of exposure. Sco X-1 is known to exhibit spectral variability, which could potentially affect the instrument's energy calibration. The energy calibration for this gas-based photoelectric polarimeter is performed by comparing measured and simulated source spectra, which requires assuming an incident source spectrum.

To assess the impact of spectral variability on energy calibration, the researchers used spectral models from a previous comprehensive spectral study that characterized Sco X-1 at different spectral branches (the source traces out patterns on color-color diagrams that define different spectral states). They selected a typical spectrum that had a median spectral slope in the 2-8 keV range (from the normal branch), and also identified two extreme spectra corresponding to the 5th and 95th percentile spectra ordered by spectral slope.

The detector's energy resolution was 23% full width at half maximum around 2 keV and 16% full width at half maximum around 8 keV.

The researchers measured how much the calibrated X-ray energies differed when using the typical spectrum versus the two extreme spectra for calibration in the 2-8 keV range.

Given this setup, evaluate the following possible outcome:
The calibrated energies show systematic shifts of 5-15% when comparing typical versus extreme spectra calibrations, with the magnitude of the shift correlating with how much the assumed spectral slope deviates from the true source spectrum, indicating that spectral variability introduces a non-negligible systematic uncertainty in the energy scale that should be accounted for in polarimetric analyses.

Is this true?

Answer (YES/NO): NO